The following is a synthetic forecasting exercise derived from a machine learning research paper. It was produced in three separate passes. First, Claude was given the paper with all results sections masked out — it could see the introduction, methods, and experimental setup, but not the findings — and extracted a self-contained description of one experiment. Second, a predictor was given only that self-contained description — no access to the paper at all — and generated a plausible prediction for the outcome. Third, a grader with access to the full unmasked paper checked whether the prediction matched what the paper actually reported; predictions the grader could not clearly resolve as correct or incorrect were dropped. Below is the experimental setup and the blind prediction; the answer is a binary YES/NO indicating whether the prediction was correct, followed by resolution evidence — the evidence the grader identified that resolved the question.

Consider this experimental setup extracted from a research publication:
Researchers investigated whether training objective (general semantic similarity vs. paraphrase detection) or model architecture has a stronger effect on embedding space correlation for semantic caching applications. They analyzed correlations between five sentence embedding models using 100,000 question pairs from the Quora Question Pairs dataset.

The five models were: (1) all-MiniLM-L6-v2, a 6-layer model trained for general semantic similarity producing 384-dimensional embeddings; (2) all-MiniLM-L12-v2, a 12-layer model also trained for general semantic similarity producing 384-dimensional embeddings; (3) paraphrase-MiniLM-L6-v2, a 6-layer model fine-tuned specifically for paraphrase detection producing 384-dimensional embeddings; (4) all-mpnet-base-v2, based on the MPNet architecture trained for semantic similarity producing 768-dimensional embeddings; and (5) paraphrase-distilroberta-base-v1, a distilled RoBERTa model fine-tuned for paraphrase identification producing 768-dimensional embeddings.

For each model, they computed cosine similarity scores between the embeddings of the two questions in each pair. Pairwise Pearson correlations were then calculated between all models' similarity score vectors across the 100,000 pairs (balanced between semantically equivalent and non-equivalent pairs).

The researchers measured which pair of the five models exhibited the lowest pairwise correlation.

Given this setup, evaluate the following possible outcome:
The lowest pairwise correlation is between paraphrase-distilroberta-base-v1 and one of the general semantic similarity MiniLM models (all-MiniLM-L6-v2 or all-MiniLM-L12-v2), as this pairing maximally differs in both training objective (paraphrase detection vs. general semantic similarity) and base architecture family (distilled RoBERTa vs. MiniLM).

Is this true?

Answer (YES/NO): NO